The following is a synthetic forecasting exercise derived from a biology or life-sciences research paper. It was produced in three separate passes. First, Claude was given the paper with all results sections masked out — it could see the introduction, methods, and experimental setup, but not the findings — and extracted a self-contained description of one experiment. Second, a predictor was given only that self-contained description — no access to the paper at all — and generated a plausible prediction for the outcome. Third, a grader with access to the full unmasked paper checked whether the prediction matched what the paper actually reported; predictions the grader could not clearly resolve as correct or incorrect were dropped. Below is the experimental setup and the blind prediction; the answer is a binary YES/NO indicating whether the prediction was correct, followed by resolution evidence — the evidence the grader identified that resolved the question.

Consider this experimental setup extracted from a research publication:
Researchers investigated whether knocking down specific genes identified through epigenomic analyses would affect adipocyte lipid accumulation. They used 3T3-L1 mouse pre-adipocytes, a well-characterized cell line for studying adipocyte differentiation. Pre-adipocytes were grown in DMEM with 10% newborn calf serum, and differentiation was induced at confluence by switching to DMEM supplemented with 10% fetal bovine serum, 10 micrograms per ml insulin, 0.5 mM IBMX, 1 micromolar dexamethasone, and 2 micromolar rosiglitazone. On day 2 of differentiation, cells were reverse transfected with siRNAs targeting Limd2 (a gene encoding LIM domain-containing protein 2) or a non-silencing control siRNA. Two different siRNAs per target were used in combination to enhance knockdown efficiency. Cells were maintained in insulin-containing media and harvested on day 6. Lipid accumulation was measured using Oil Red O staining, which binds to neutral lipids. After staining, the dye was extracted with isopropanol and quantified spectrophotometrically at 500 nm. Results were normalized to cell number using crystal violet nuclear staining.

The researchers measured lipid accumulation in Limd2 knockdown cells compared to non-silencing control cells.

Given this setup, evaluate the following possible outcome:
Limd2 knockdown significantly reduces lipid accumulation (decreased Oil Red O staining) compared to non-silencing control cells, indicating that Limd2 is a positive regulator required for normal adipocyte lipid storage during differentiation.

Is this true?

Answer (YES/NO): YES